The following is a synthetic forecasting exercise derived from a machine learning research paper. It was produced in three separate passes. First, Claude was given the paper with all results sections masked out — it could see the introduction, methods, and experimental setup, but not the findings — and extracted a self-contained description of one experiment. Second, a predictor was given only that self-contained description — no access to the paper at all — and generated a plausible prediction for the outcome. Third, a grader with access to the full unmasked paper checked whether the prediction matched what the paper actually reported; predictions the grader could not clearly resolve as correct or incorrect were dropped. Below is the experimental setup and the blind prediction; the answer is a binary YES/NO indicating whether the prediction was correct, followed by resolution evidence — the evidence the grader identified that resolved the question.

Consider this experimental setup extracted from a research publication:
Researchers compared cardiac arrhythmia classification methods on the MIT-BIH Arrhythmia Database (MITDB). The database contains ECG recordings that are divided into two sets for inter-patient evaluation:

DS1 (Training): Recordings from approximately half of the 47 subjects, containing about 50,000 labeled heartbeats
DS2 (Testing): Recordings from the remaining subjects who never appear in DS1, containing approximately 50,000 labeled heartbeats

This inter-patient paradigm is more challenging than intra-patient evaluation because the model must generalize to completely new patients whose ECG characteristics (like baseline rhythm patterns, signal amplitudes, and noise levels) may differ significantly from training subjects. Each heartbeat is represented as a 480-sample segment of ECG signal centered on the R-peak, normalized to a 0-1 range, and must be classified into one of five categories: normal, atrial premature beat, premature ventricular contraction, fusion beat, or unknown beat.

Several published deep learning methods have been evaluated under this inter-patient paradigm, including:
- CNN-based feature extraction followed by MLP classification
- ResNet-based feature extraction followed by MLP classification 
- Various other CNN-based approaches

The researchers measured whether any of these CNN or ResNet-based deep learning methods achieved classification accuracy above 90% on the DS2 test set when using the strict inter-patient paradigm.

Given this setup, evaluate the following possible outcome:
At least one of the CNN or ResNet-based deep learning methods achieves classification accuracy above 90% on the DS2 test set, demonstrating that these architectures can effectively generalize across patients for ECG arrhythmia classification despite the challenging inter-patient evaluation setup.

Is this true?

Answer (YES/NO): NO